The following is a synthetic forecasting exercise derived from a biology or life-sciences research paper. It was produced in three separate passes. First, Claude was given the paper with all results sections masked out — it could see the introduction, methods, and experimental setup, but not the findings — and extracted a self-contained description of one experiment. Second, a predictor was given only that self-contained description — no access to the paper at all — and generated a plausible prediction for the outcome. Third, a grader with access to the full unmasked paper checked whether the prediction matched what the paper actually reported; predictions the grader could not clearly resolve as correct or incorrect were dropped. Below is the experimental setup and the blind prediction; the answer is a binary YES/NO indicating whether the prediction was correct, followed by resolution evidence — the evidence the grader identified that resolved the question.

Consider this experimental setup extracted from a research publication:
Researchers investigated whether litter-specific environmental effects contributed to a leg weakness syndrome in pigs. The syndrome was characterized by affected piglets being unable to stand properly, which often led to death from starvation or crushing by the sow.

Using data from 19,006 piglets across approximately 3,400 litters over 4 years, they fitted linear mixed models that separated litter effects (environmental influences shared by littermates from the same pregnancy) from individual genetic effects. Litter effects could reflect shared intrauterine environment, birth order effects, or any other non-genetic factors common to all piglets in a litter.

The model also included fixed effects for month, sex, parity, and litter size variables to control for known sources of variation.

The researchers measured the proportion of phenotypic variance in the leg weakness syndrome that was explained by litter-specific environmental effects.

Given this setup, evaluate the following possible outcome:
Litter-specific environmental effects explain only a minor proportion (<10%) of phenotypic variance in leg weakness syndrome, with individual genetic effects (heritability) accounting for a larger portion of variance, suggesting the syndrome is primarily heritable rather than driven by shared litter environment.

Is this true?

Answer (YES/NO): NO